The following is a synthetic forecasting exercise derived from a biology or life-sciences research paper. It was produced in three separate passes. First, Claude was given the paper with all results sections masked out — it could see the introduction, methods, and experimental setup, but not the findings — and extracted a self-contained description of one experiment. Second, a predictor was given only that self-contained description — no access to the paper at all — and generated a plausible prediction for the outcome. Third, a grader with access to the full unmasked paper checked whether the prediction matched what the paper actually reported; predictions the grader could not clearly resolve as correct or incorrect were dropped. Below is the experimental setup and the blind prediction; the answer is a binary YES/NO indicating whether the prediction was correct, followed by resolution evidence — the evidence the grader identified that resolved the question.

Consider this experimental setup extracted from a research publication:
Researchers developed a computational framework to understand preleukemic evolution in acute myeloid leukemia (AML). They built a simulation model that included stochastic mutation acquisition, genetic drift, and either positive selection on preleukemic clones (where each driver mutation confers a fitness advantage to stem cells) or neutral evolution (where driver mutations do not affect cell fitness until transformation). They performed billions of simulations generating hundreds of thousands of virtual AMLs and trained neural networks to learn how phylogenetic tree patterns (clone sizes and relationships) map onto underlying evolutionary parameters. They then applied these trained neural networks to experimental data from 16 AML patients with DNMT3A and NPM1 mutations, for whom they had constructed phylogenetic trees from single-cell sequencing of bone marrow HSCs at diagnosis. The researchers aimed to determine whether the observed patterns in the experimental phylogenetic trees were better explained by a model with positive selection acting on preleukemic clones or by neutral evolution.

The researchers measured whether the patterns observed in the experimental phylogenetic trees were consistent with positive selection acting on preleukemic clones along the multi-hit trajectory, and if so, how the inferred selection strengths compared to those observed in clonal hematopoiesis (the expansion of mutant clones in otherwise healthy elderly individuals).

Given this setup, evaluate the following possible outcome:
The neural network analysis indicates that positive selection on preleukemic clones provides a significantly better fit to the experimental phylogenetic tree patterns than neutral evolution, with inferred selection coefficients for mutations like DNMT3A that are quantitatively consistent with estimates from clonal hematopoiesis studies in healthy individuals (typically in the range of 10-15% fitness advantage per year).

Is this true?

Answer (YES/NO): YES